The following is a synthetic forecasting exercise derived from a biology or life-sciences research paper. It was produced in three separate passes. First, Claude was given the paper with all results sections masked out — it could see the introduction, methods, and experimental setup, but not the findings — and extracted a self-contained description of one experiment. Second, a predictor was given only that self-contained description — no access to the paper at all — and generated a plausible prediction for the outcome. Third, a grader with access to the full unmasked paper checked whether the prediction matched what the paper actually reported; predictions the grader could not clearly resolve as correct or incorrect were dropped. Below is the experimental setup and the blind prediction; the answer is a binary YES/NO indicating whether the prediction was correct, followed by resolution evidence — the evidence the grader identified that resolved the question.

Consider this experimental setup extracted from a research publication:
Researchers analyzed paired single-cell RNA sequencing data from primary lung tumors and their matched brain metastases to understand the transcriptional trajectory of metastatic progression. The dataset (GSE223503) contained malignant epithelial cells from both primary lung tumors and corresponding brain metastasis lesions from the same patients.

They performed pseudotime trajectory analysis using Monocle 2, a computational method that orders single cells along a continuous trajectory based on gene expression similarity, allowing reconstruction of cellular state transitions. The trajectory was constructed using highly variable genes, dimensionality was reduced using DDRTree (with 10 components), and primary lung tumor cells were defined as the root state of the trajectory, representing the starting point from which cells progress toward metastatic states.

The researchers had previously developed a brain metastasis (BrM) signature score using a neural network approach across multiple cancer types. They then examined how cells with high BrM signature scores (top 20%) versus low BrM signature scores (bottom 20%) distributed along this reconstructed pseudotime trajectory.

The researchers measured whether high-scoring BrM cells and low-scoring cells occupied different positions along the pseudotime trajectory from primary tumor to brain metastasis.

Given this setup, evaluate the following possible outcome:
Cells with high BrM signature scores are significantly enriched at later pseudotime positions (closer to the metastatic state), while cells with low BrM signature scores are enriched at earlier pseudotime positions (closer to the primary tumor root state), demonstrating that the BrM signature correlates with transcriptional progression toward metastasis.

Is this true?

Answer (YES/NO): YES